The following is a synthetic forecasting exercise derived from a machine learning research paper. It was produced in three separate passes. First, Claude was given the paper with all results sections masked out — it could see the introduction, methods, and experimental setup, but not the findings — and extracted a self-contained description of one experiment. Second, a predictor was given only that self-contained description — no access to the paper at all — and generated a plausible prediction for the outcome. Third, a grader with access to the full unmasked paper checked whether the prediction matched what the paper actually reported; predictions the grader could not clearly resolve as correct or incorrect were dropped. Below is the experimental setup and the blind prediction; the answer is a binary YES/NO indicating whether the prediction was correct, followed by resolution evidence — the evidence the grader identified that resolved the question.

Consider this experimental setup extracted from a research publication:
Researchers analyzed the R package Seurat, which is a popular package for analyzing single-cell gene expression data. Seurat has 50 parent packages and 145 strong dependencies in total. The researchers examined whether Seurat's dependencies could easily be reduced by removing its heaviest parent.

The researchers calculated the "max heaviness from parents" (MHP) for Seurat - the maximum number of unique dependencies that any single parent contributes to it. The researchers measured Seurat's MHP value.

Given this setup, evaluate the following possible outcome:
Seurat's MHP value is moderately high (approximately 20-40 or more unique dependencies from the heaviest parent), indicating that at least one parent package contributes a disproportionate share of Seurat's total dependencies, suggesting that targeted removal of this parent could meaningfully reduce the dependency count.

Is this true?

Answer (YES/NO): NO